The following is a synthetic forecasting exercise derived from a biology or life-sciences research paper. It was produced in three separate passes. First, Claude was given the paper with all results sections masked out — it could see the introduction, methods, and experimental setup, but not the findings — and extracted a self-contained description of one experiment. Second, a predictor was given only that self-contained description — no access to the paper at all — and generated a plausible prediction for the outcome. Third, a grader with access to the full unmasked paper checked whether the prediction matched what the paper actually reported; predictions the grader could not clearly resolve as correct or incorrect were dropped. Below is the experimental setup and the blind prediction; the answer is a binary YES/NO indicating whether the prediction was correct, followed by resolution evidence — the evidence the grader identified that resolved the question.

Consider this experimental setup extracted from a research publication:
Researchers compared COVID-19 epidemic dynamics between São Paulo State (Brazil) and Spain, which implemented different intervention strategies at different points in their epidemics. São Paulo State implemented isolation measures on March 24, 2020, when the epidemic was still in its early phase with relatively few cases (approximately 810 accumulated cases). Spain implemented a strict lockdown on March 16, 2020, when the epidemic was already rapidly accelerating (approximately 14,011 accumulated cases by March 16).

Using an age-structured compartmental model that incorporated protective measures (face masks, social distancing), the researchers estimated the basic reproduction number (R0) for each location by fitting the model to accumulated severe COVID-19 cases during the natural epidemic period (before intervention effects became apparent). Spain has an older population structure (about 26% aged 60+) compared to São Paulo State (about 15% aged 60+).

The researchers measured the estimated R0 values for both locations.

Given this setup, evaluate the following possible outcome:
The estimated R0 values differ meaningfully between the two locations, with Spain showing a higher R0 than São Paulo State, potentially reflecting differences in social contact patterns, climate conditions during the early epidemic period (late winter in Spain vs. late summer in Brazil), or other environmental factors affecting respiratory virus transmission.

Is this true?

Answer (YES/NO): NO